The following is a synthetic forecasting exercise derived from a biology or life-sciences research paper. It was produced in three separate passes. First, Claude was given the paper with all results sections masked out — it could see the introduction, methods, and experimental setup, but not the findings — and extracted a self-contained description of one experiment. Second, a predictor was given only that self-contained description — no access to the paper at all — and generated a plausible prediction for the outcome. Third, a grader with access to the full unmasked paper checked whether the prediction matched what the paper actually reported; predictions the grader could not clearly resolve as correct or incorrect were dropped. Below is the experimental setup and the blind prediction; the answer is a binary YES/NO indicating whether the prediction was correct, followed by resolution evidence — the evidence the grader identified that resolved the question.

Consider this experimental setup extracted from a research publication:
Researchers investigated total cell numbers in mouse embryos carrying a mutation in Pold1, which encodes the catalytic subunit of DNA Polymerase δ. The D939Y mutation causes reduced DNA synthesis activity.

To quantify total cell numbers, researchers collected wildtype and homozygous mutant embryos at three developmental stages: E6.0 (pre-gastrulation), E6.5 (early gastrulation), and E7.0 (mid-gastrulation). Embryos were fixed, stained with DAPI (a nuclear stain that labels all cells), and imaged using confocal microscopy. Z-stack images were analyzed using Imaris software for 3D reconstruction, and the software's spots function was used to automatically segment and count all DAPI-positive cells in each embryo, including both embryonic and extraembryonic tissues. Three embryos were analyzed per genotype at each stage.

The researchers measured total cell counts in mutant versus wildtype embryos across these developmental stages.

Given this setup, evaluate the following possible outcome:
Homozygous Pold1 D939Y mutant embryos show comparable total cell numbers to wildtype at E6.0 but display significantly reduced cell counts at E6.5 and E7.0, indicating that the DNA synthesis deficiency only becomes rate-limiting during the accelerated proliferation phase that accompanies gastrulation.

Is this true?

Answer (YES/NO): NO